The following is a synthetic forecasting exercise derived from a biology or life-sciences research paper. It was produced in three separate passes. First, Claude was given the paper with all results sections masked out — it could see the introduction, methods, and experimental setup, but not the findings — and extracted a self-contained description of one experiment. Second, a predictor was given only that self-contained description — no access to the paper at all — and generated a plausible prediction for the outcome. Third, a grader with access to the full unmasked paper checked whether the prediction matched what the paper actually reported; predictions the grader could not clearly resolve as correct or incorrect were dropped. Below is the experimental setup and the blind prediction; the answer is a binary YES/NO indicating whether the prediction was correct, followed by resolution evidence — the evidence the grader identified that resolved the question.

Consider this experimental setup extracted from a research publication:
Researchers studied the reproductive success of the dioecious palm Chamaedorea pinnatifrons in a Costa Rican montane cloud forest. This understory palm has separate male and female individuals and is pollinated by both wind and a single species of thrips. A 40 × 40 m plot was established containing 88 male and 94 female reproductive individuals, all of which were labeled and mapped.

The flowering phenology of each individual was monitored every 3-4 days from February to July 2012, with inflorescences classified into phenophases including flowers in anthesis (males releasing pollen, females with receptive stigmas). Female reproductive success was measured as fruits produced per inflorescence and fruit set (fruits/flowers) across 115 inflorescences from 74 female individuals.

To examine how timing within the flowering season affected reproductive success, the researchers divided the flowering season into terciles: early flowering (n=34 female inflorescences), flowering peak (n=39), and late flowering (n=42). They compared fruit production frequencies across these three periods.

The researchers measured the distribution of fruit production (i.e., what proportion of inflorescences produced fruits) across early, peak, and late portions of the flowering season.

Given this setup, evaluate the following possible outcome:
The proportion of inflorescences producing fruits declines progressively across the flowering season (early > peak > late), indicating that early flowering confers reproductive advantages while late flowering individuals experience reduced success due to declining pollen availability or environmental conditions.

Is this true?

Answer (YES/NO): NO